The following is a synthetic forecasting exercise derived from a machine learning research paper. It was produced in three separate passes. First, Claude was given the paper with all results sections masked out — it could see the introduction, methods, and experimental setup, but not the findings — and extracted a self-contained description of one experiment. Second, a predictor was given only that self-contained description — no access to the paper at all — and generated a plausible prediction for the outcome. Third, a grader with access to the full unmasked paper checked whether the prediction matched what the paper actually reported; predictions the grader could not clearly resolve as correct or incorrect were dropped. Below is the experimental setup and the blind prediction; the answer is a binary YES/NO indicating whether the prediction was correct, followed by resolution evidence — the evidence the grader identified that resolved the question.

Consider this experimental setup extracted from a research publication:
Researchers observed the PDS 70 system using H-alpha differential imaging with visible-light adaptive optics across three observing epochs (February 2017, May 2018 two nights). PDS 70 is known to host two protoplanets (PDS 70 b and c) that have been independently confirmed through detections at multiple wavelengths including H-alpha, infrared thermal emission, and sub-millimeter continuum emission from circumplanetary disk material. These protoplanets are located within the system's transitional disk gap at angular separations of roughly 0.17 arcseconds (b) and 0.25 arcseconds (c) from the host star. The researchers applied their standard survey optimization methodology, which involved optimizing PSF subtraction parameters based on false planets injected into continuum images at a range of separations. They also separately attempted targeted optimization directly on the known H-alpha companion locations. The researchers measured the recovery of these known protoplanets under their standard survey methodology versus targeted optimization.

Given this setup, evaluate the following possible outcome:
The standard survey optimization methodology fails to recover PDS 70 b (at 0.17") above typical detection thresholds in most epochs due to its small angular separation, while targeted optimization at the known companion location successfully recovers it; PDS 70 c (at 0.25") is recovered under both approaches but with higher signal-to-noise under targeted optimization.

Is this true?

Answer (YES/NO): NO